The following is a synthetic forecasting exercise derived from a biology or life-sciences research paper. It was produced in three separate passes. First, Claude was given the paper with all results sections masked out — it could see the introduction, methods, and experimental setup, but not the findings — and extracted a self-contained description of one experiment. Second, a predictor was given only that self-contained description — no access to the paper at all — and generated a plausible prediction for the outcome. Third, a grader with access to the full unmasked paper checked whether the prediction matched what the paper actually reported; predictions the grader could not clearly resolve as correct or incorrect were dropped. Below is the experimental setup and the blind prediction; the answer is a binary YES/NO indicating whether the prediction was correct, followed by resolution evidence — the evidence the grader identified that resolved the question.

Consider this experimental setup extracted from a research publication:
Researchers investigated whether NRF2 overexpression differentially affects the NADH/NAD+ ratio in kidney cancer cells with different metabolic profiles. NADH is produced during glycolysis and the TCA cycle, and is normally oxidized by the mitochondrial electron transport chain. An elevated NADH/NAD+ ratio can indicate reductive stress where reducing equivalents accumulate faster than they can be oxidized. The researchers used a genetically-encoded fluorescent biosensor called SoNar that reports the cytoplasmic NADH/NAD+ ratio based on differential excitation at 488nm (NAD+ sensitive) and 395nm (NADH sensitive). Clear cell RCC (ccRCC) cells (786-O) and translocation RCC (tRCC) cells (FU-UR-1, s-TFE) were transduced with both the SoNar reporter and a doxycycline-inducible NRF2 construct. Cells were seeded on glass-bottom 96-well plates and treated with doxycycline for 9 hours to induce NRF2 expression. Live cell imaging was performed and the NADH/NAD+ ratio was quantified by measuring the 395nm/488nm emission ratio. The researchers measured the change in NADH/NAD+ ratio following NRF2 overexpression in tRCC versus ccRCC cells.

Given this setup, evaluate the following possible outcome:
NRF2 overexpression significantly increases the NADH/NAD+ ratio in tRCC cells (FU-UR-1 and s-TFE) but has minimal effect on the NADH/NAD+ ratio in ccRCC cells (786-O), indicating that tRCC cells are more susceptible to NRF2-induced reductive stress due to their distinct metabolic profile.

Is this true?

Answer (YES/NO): YES